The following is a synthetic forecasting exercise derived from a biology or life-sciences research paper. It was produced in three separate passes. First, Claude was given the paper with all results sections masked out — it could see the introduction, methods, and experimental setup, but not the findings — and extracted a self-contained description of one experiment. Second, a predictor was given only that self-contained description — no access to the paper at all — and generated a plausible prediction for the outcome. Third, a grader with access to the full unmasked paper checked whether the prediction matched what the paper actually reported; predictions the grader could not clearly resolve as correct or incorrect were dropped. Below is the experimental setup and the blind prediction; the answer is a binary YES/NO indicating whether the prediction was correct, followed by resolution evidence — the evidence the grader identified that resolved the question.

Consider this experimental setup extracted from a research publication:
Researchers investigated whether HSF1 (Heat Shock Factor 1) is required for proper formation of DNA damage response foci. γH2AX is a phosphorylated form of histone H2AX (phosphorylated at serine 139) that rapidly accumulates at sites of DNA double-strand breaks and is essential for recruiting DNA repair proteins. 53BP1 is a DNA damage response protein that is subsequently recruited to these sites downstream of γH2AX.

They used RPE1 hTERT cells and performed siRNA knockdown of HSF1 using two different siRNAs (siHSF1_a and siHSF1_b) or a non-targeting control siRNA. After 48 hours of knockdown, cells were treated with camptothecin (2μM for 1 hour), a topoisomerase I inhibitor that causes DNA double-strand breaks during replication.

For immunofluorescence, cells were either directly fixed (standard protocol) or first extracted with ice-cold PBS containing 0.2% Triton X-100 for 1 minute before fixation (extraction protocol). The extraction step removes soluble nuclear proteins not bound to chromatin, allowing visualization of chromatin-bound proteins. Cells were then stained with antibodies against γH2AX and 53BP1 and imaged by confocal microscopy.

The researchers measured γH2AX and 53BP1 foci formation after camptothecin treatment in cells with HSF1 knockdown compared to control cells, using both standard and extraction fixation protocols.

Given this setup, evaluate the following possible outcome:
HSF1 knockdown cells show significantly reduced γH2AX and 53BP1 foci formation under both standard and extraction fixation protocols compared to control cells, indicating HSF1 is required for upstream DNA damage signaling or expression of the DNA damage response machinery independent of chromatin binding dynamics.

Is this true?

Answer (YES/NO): NO